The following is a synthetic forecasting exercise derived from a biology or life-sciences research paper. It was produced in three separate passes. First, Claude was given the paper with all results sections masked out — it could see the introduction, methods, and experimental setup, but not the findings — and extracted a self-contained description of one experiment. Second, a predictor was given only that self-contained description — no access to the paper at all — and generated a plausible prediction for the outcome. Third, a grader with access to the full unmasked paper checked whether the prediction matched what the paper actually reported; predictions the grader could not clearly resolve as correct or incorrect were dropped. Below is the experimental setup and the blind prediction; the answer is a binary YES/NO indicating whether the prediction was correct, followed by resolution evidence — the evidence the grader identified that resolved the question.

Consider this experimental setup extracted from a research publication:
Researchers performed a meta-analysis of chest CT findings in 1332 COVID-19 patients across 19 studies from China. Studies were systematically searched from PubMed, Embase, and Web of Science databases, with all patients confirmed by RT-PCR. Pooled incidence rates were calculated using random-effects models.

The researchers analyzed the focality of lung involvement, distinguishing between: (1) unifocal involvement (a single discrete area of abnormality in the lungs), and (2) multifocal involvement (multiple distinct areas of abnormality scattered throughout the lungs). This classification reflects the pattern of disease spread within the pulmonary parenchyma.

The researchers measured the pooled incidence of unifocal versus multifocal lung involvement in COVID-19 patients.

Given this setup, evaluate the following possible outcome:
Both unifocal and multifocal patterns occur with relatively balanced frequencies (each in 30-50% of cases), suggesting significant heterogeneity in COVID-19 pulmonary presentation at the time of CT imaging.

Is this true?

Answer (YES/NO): NO